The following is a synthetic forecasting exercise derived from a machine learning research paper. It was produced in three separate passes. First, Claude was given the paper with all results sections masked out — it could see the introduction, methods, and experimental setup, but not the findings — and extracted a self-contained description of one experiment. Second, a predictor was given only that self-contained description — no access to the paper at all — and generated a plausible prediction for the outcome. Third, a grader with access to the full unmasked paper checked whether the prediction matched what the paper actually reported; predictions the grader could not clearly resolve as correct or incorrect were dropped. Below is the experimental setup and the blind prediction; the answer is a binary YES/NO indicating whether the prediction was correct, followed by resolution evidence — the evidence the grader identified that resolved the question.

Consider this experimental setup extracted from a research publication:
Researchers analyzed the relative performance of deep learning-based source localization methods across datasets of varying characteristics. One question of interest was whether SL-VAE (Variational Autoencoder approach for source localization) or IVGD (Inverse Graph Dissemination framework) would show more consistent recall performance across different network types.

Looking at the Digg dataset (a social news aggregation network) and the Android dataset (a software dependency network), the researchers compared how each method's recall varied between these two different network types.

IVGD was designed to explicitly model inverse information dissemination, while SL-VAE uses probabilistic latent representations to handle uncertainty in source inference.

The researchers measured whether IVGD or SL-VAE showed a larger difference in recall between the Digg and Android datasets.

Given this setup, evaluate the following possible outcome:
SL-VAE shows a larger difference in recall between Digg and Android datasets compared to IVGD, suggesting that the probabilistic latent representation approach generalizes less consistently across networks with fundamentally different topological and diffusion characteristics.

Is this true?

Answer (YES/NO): NO